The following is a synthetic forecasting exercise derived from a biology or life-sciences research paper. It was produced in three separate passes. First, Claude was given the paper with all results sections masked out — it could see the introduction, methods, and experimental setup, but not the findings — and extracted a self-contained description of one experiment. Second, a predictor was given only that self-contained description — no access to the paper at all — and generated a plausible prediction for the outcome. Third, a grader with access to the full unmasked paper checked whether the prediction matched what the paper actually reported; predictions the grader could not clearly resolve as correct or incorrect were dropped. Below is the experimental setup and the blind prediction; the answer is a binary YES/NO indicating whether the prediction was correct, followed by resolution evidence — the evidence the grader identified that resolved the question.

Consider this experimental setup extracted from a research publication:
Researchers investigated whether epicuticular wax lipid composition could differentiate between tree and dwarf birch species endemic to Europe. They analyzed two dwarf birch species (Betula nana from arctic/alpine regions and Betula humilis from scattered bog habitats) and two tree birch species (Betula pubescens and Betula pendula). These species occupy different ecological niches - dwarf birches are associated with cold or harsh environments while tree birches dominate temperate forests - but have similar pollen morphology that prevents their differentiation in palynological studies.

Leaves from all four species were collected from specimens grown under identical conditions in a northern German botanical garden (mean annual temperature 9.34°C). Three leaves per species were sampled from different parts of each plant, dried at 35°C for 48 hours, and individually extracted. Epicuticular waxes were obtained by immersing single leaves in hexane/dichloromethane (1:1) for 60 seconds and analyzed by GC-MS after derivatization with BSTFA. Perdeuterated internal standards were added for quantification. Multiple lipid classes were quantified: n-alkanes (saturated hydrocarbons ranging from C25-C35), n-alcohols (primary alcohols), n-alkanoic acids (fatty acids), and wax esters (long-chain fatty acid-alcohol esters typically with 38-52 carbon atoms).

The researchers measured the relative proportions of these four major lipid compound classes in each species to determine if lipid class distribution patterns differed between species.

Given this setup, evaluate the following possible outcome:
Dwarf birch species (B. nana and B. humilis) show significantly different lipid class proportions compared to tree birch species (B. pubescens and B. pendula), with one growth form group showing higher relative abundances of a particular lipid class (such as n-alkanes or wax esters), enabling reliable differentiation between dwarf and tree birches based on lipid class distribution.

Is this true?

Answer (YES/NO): NO